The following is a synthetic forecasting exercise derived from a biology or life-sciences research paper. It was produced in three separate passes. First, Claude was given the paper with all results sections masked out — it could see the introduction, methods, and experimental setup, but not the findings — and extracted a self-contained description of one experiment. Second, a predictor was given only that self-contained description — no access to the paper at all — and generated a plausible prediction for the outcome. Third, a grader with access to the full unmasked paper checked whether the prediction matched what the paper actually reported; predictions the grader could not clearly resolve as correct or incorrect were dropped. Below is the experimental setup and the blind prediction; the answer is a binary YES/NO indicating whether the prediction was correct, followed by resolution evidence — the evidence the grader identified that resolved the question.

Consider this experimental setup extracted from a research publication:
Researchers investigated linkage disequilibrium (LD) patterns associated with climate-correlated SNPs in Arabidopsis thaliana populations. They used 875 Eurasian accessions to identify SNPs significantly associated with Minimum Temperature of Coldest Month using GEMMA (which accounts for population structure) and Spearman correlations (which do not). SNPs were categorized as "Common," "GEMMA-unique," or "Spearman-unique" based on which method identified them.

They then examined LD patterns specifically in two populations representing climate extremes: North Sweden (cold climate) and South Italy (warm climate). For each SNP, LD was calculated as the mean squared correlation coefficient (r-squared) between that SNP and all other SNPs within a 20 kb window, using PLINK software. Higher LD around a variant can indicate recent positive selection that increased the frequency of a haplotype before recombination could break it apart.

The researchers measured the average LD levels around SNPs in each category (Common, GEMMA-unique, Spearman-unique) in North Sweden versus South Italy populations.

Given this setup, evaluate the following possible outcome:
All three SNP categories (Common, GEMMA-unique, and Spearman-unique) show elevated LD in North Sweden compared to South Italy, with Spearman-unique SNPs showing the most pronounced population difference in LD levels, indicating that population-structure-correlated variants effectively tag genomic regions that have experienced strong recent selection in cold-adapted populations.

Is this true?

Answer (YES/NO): NO